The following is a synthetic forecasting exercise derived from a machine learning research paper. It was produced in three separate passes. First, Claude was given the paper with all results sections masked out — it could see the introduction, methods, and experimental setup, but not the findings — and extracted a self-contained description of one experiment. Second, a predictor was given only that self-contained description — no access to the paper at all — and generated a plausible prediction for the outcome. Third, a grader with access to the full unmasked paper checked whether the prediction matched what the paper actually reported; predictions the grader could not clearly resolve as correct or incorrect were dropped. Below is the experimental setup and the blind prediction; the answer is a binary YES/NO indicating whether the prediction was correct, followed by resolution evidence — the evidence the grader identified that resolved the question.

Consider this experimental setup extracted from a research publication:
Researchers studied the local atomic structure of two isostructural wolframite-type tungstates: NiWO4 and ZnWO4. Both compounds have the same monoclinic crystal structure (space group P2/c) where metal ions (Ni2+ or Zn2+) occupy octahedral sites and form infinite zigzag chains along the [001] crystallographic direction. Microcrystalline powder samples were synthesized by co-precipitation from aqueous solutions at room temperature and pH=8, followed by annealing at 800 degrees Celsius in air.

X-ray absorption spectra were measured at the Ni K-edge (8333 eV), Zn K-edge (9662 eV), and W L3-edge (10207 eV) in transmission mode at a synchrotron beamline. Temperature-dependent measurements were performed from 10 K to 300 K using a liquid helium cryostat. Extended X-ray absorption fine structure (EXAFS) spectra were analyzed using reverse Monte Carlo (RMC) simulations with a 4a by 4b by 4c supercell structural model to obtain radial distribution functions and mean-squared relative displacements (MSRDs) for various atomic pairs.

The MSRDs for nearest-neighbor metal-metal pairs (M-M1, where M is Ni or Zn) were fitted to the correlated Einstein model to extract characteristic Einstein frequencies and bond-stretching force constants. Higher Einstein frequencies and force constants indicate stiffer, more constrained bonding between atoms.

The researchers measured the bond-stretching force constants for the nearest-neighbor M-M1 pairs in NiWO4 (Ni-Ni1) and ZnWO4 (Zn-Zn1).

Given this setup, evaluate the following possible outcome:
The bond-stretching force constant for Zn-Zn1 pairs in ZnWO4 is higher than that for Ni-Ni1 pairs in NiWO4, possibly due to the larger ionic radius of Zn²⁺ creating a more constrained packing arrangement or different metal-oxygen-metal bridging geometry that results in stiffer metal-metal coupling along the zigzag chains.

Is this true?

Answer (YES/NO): NO